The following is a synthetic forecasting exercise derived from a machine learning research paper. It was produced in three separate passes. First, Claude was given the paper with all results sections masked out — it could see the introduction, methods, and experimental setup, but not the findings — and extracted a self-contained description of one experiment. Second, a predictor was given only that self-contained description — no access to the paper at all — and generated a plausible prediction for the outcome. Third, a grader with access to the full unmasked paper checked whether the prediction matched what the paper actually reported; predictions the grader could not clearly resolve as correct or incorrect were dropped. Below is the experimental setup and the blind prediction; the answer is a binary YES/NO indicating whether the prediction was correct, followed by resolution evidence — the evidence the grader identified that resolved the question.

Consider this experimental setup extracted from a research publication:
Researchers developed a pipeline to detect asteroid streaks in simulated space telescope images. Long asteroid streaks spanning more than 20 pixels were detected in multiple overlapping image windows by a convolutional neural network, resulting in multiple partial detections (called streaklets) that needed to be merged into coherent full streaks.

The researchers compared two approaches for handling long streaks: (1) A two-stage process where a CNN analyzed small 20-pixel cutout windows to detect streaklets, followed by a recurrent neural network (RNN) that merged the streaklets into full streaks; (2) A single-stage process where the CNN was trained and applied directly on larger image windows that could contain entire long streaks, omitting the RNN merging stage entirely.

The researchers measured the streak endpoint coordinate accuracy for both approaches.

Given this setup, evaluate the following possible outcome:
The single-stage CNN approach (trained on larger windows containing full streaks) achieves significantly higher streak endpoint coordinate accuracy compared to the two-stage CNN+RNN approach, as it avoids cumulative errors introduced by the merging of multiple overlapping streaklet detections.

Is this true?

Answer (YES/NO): NO